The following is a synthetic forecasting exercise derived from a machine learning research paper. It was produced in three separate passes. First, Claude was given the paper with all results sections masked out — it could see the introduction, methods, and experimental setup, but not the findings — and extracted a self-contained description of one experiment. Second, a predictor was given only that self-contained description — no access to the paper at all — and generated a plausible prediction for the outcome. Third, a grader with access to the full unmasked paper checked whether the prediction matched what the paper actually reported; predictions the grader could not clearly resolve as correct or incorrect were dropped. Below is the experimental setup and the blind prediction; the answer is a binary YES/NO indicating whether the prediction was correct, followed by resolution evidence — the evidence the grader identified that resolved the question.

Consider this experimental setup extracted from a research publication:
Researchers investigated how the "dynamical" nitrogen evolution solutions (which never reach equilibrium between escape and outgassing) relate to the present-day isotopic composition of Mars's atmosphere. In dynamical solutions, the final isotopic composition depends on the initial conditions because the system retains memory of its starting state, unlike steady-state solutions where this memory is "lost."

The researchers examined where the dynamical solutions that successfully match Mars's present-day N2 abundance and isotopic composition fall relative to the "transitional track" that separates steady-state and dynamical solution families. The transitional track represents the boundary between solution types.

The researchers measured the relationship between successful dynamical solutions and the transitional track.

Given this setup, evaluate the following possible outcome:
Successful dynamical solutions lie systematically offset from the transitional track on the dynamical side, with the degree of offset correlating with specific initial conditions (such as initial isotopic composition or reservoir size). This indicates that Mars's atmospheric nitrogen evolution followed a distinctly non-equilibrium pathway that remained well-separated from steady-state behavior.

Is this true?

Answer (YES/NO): NO